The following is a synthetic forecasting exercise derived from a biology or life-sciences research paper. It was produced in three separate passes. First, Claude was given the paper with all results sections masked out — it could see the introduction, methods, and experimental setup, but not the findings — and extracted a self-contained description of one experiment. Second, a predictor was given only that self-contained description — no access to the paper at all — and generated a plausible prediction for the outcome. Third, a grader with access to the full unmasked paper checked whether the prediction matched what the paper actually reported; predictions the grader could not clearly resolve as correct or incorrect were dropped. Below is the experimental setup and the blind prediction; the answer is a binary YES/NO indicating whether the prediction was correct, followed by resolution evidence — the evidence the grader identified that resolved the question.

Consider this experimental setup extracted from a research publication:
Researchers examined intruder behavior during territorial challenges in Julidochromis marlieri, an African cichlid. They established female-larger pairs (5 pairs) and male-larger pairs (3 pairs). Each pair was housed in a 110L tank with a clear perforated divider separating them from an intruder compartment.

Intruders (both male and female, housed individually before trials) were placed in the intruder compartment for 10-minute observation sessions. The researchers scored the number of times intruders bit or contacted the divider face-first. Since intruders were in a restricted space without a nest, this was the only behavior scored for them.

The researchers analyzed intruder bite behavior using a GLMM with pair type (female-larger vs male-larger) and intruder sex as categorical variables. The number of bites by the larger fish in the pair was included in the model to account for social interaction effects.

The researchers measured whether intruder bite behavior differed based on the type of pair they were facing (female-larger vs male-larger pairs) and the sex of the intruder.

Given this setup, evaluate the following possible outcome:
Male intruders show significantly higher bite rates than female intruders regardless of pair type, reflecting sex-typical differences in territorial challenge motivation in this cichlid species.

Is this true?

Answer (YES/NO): NO